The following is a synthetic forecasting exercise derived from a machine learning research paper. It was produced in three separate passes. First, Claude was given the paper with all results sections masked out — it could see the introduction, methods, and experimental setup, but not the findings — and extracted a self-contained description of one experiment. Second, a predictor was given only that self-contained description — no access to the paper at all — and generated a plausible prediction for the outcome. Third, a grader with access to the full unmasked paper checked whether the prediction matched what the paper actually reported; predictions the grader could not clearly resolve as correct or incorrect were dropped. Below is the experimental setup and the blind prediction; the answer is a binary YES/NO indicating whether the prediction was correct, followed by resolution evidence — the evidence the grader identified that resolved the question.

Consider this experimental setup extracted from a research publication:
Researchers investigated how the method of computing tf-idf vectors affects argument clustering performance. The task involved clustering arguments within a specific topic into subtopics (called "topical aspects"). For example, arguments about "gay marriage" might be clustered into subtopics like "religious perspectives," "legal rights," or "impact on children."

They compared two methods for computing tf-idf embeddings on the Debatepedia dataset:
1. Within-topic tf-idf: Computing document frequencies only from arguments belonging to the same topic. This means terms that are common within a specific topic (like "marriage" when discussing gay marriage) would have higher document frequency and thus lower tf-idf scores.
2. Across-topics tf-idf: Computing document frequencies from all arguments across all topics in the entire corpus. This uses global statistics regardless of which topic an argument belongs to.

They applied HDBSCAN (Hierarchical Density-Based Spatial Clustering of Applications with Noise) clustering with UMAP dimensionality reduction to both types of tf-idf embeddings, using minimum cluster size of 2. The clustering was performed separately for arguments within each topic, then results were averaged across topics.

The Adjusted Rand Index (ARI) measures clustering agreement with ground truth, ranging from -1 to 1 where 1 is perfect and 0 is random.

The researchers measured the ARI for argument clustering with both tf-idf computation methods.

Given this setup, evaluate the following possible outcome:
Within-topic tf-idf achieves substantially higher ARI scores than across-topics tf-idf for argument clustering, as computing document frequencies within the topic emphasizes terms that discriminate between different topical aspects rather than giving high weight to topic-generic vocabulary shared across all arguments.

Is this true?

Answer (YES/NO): YES